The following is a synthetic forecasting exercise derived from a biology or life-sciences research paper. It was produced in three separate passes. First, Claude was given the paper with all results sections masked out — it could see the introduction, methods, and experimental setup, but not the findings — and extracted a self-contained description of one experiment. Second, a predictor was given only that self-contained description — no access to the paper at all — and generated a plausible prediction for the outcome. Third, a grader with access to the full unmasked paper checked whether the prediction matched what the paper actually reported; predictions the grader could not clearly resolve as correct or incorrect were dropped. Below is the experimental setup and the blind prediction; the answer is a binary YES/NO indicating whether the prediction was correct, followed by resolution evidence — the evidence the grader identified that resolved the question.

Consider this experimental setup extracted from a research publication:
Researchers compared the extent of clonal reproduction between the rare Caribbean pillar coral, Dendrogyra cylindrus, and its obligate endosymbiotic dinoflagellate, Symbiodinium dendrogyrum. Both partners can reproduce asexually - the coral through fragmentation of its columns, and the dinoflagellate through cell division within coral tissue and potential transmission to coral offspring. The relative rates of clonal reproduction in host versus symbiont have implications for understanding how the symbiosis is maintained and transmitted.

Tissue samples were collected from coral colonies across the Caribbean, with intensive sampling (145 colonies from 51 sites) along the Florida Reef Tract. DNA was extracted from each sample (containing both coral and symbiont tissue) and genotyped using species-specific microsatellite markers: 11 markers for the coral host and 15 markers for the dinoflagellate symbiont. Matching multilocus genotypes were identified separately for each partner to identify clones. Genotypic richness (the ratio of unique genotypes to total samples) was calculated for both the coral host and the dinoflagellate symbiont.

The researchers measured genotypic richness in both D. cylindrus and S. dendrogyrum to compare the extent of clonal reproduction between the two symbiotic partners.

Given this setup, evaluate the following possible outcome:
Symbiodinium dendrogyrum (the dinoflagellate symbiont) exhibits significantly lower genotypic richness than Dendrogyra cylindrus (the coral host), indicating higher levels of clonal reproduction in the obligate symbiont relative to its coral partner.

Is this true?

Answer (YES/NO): NO